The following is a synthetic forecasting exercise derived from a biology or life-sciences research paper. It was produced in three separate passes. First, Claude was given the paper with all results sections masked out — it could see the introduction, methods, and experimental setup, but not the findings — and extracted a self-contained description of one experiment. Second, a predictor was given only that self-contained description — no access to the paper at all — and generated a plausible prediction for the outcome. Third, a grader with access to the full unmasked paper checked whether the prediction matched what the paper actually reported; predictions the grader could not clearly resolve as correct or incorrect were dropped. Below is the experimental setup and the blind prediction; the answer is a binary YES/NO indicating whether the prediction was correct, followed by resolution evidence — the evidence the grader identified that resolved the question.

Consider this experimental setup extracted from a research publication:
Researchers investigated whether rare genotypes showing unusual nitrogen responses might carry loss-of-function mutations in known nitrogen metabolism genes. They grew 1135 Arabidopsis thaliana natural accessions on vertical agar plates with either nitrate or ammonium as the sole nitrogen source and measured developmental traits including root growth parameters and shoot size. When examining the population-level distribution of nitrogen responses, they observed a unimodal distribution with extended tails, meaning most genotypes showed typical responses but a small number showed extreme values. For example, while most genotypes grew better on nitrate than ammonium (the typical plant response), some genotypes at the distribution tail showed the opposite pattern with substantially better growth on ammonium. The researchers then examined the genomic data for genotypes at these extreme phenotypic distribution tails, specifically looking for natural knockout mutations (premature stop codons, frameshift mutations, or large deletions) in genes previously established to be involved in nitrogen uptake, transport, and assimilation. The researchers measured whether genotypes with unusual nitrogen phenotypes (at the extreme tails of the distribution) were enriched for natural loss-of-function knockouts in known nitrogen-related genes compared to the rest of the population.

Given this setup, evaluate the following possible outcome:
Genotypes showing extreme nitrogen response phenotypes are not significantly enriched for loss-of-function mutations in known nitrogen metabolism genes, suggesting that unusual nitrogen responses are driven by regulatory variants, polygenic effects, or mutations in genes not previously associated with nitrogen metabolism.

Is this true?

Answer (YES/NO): YES